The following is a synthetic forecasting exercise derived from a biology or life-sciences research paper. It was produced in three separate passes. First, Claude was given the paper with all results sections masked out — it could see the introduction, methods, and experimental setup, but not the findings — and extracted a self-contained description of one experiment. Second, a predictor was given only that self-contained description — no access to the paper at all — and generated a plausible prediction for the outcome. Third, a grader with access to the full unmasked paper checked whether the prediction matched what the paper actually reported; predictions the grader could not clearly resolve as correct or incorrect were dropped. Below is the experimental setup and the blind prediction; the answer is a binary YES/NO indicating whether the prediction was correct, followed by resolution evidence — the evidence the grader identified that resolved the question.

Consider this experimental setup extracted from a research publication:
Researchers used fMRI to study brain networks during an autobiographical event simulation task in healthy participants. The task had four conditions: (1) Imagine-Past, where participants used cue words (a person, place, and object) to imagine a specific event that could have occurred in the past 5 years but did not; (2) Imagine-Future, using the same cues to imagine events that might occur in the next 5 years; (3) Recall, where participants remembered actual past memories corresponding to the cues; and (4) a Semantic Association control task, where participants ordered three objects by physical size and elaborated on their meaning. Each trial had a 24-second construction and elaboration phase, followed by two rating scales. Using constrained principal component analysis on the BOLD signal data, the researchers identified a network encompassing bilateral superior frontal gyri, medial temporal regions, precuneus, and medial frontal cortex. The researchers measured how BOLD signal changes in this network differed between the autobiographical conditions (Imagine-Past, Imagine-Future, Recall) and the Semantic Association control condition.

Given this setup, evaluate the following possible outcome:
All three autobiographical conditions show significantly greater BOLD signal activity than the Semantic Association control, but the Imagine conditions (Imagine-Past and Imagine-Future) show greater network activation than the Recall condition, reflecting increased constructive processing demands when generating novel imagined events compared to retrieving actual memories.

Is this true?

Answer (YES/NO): NO